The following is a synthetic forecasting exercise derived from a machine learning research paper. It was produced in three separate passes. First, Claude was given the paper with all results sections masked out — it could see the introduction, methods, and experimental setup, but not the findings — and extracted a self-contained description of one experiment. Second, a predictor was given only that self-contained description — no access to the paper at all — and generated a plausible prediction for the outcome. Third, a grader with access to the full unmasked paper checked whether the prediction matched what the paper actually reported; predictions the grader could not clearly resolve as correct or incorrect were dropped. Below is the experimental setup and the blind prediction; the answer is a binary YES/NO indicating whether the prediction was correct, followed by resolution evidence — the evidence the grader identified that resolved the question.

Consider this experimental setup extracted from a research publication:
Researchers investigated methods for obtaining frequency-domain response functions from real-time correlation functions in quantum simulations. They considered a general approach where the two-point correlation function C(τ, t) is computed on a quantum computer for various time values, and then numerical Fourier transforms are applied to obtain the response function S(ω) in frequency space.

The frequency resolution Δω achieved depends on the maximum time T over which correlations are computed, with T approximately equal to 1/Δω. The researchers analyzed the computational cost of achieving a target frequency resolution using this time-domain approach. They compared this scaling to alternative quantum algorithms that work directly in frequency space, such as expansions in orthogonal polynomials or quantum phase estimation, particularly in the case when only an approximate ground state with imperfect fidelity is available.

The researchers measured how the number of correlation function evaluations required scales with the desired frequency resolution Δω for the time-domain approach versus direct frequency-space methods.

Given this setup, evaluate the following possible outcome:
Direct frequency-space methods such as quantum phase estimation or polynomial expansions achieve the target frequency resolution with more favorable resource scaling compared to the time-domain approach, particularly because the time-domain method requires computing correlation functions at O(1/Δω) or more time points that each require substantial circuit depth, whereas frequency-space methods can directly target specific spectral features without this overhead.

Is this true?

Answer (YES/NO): YES